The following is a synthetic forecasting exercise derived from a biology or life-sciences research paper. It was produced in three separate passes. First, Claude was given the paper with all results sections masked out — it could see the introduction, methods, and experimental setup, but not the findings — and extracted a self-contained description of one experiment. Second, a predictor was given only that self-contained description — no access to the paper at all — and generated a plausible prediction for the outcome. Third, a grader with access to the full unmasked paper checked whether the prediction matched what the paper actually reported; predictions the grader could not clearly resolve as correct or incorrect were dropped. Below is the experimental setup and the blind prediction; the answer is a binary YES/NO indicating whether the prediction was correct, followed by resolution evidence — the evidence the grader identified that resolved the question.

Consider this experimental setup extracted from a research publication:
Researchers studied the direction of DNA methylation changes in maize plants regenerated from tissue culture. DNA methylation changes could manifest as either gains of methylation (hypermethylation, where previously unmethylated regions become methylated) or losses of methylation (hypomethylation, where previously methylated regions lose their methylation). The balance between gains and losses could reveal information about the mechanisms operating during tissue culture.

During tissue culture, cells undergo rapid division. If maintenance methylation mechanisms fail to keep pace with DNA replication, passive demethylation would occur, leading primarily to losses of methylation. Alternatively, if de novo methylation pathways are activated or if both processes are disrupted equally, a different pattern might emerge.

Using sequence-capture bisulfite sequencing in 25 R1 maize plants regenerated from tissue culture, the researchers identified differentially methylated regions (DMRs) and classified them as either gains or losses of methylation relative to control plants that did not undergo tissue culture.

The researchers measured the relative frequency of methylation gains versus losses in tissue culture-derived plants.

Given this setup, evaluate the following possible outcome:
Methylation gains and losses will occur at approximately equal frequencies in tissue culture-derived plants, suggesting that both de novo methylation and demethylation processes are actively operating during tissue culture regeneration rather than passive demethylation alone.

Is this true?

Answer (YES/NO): NO